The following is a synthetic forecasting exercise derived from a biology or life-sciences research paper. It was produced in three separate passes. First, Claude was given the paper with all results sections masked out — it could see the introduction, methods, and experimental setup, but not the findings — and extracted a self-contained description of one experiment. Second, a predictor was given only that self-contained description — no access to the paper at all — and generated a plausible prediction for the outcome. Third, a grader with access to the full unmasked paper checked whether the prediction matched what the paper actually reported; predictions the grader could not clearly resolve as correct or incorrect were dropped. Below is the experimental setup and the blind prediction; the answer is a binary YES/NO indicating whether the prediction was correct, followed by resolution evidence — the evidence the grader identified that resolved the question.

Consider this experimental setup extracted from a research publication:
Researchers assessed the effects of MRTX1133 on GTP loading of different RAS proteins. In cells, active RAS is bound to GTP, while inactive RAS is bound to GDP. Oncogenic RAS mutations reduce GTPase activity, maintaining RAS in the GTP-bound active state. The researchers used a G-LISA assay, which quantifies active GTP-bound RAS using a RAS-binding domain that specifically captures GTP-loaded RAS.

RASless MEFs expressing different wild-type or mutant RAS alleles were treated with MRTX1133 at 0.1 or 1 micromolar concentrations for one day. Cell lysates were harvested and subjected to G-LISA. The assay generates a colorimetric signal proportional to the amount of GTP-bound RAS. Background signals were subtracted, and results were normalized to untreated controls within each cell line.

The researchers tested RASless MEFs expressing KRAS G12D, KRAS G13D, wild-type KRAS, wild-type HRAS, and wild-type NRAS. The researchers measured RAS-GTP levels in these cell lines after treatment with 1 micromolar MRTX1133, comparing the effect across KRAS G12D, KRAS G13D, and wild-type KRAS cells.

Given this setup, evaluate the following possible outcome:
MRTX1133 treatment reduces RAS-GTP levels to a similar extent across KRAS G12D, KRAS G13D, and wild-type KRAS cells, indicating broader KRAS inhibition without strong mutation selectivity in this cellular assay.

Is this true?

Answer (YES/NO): NO